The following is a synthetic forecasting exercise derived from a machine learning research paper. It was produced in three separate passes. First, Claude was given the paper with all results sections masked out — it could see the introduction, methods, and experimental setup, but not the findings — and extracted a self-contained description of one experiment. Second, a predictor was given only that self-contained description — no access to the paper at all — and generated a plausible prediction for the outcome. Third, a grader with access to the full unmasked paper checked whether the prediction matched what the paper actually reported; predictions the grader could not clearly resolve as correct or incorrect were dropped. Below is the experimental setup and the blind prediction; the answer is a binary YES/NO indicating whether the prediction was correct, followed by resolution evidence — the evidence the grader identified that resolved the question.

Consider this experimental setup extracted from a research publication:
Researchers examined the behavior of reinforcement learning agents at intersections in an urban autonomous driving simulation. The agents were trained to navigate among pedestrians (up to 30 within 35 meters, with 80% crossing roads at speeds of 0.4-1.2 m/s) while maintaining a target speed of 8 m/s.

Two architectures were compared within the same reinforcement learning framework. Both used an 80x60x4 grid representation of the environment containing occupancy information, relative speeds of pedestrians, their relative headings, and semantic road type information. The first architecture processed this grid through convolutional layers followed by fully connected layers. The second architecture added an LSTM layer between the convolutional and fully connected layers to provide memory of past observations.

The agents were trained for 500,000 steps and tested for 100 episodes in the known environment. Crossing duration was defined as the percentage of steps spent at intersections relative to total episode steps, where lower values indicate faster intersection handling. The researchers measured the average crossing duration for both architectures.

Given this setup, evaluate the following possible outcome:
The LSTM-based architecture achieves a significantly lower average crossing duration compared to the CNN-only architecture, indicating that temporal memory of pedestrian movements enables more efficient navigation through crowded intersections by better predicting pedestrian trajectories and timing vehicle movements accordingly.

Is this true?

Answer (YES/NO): YES